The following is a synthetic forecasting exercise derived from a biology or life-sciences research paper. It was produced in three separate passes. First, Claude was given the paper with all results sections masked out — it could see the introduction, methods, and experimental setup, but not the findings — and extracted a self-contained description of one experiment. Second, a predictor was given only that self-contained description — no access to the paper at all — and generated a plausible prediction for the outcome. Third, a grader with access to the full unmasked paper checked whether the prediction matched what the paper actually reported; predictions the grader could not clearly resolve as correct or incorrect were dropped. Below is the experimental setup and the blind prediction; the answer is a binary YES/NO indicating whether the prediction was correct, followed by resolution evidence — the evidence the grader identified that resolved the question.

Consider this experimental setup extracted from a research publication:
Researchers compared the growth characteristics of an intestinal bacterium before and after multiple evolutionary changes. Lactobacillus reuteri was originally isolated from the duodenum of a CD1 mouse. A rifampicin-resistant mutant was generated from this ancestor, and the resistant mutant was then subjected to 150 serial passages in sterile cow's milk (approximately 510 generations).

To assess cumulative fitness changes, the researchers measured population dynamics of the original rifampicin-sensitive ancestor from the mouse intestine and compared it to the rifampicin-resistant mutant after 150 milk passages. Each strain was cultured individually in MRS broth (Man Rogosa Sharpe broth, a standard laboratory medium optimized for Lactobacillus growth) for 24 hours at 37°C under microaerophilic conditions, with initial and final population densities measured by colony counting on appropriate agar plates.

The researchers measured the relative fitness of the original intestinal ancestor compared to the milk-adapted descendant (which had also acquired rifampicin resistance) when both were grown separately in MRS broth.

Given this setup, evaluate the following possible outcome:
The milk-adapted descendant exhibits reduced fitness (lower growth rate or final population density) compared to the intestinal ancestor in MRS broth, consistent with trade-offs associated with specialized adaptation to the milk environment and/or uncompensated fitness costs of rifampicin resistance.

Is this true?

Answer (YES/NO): YES